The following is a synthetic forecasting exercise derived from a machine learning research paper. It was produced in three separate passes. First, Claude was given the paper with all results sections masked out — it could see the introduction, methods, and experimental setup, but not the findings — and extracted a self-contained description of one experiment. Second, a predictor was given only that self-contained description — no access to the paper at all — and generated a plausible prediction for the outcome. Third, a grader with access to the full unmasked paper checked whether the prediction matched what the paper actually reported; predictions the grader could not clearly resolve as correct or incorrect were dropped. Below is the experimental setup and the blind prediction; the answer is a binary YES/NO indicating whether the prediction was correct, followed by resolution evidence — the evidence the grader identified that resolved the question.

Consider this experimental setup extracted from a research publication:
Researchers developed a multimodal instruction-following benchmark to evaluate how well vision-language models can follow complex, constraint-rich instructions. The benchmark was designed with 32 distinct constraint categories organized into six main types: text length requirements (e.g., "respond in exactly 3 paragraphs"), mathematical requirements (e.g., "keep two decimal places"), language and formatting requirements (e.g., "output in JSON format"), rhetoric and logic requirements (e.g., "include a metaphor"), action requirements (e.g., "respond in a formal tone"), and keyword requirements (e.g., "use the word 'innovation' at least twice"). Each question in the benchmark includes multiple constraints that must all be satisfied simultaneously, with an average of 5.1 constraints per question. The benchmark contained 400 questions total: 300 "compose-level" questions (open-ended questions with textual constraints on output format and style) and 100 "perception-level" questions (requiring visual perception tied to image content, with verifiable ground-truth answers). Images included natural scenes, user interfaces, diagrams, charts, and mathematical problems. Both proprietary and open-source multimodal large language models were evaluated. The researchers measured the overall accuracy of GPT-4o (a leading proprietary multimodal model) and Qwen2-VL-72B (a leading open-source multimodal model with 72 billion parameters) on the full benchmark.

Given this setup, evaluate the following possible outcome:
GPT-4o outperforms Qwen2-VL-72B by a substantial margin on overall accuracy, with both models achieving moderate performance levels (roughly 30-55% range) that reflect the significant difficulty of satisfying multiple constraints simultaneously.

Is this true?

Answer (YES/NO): NO